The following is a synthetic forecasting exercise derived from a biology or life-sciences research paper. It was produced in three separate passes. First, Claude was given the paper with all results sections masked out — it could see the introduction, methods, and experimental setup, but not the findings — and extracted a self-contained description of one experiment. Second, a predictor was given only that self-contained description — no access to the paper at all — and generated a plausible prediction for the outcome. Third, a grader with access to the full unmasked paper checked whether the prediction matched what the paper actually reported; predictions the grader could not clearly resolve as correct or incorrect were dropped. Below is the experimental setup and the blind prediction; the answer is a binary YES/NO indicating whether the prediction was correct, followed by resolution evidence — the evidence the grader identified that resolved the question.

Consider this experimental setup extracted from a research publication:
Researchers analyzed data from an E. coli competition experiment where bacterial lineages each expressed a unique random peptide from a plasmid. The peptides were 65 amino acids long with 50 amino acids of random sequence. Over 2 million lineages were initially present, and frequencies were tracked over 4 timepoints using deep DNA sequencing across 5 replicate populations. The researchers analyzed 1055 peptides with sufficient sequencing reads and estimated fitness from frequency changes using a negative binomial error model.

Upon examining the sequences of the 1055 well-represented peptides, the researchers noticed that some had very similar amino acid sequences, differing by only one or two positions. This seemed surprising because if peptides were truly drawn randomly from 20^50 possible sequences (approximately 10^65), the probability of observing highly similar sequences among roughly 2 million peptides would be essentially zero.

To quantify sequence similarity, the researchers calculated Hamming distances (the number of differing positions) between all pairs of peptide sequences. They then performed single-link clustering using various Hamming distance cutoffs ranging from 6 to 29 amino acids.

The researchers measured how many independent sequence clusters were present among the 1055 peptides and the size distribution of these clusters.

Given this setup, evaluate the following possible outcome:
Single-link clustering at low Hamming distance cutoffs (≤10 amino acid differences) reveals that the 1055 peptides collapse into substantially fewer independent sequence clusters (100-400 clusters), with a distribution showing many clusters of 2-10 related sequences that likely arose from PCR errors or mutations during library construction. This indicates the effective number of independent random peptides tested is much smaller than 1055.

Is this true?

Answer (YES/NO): NO